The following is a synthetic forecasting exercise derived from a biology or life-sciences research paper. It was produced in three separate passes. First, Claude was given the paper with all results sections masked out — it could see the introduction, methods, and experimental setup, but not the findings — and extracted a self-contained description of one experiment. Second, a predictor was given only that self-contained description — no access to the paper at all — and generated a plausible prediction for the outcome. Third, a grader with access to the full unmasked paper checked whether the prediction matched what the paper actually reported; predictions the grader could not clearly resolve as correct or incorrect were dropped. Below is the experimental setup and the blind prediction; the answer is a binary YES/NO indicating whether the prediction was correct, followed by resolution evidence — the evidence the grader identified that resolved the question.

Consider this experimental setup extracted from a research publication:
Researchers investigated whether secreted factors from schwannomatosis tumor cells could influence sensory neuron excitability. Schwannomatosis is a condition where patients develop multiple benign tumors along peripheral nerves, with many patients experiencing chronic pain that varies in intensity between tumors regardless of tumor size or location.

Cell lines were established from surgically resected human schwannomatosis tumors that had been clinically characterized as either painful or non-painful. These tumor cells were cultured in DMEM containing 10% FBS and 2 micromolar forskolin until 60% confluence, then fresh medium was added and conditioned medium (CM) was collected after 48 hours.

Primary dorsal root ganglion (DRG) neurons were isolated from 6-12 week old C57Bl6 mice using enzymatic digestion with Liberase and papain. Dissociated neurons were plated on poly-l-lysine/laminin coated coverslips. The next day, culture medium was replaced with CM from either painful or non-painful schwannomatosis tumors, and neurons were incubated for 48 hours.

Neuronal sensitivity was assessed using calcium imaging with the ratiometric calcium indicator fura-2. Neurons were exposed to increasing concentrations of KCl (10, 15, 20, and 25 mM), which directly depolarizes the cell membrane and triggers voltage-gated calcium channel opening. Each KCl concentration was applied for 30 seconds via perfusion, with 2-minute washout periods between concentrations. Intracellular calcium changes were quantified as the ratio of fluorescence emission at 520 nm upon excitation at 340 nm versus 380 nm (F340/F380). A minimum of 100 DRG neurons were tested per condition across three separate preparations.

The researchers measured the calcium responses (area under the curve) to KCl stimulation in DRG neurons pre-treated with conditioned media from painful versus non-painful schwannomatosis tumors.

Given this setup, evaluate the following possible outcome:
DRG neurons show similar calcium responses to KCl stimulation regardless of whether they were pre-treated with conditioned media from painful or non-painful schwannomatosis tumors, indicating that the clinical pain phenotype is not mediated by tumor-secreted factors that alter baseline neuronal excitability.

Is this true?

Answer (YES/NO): NO